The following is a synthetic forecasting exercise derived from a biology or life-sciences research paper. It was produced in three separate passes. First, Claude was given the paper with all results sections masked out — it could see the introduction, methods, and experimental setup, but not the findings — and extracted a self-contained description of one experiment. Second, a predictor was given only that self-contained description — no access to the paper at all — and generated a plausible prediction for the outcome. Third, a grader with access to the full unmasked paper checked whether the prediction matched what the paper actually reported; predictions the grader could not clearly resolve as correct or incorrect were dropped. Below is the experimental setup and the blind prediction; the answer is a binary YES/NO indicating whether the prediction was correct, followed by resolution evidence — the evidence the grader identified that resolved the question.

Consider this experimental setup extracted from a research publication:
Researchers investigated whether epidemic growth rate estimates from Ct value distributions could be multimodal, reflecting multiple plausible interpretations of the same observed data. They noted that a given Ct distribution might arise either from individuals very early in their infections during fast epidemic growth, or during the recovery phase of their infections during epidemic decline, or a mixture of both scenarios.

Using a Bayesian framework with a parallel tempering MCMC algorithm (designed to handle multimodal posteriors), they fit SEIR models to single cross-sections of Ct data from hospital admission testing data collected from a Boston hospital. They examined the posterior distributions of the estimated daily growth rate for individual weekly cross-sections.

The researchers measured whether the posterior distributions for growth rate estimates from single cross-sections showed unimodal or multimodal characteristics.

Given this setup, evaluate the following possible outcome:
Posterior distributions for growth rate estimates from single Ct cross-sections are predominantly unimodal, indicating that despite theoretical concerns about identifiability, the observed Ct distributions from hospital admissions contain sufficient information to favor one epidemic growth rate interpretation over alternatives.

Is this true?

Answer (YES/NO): NO